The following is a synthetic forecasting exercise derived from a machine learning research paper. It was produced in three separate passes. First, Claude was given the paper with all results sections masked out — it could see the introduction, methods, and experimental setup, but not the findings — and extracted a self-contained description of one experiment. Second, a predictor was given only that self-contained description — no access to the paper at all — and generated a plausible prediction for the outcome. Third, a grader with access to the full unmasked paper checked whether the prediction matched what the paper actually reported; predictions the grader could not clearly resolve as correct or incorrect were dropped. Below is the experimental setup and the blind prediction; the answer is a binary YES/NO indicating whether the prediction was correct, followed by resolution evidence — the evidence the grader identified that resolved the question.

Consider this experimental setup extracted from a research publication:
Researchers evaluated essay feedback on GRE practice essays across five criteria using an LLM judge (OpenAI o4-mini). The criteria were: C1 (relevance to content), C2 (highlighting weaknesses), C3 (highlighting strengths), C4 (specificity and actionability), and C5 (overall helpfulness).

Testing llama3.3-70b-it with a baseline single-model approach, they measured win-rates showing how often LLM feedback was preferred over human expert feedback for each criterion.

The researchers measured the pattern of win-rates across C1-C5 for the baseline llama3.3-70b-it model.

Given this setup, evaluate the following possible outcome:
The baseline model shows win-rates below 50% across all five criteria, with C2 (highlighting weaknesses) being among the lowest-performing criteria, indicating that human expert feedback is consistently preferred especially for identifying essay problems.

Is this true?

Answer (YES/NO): NO